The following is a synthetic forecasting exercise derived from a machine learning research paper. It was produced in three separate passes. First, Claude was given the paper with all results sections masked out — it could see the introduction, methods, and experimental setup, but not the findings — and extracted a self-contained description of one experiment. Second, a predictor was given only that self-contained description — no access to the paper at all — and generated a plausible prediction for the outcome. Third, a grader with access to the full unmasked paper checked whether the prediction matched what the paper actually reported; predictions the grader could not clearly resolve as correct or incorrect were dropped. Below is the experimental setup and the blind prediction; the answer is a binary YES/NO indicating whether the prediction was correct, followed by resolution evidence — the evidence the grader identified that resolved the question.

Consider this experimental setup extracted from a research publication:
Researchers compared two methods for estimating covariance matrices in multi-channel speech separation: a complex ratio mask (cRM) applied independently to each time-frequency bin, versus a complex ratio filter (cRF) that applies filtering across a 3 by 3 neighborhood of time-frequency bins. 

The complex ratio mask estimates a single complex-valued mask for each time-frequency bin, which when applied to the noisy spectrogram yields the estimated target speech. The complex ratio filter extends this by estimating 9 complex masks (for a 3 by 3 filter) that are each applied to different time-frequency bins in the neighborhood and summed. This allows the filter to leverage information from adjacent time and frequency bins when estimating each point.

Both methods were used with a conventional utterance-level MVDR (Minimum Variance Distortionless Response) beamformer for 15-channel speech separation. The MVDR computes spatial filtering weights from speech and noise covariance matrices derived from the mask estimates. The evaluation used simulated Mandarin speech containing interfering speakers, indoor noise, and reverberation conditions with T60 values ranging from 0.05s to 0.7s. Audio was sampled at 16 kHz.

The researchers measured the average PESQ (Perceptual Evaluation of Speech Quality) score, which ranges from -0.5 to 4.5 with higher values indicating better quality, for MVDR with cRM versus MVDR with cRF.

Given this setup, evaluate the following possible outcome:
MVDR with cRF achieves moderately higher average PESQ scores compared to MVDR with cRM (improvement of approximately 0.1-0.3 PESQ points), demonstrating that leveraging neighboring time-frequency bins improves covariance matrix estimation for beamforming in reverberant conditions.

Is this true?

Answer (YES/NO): NO